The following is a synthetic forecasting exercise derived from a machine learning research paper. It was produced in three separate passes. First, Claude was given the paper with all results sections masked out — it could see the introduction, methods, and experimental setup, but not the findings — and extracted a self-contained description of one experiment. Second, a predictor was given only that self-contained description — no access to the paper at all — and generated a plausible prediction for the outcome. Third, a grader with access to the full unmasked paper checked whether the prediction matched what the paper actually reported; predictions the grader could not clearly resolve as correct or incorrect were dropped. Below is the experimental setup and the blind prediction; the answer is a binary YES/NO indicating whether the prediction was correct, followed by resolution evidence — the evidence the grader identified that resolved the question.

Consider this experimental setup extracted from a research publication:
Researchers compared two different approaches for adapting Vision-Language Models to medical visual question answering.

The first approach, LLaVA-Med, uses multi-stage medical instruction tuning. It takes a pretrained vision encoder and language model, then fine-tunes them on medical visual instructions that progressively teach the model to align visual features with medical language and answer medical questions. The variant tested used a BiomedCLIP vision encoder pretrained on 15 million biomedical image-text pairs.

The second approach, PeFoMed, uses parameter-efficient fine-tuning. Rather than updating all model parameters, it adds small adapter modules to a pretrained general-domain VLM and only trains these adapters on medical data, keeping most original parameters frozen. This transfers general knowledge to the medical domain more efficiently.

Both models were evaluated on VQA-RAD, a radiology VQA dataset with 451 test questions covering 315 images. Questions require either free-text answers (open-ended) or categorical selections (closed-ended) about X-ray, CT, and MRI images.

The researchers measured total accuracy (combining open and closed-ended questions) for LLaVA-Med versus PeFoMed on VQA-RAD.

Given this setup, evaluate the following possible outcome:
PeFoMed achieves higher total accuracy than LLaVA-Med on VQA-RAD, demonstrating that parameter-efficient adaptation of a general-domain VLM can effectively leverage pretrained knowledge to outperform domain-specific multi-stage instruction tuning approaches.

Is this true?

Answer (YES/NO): YES